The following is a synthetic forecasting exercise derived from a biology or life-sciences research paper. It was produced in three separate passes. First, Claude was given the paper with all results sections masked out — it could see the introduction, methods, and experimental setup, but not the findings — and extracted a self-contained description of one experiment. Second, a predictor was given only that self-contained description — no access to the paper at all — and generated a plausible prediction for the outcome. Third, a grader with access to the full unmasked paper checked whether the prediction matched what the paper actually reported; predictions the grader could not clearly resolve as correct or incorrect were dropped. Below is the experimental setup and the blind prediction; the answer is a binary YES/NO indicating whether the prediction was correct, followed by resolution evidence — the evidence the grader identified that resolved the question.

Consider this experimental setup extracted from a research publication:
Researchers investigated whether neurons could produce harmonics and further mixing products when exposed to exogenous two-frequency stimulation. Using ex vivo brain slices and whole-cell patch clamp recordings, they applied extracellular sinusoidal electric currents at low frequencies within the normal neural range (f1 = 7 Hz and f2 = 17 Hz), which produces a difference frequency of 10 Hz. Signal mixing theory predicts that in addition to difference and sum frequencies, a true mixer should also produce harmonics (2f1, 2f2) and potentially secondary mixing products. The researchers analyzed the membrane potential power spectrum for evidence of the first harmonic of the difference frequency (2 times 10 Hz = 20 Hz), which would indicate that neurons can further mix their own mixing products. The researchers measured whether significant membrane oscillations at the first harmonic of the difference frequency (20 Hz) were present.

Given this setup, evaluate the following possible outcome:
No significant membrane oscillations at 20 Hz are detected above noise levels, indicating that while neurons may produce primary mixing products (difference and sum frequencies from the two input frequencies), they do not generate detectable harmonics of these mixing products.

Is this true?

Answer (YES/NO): NO